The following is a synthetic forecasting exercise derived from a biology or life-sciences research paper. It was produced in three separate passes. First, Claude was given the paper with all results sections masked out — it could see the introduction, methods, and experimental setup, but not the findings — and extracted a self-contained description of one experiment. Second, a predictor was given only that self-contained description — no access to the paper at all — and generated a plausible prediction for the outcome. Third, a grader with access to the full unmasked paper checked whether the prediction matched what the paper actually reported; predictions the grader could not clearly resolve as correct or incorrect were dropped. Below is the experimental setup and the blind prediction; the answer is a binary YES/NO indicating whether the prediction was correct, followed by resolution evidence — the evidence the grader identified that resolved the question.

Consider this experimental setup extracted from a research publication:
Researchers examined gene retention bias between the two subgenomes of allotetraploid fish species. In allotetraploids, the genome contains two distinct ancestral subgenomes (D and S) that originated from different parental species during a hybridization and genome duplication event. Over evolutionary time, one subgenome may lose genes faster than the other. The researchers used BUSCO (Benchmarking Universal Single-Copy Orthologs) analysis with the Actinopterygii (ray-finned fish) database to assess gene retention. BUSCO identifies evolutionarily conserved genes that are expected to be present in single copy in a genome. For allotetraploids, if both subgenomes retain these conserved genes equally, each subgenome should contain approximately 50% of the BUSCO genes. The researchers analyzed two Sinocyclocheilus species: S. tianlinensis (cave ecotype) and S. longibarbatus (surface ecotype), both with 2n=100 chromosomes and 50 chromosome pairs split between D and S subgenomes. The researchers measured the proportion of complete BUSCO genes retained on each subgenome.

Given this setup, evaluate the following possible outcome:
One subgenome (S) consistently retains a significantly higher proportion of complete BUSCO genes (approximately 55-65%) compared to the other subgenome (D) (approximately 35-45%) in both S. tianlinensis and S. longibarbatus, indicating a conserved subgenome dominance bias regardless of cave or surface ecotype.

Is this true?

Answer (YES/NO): NO